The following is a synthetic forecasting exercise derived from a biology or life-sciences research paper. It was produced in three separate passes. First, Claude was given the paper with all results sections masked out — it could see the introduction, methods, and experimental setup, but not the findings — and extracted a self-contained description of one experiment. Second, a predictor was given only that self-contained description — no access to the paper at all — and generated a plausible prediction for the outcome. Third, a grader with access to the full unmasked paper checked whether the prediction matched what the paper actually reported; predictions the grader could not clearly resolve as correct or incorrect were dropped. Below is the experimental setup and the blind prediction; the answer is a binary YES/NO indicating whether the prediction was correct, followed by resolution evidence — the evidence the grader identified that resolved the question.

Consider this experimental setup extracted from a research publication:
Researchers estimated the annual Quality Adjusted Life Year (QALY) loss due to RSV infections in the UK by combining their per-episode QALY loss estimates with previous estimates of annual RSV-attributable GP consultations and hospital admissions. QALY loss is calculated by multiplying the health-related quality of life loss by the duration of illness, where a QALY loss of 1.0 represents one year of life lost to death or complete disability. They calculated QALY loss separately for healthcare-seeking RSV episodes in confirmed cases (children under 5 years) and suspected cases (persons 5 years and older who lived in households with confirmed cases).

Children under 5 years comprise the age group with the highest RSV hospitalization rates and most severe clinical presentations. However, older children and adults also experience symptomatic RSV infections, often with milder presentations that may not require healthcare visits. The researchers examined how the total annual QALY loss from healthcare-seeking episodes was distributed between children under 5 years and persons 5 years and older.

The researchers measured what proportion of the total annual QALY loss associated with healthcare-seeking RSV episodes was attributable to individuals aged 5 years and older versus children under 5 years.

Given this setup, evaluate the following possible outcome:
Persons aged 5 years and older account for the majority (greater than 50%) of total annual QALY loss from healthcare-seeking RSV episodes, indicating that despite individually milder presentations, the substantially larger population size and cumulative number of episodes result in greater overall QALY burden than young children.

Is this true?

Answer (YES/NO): NO